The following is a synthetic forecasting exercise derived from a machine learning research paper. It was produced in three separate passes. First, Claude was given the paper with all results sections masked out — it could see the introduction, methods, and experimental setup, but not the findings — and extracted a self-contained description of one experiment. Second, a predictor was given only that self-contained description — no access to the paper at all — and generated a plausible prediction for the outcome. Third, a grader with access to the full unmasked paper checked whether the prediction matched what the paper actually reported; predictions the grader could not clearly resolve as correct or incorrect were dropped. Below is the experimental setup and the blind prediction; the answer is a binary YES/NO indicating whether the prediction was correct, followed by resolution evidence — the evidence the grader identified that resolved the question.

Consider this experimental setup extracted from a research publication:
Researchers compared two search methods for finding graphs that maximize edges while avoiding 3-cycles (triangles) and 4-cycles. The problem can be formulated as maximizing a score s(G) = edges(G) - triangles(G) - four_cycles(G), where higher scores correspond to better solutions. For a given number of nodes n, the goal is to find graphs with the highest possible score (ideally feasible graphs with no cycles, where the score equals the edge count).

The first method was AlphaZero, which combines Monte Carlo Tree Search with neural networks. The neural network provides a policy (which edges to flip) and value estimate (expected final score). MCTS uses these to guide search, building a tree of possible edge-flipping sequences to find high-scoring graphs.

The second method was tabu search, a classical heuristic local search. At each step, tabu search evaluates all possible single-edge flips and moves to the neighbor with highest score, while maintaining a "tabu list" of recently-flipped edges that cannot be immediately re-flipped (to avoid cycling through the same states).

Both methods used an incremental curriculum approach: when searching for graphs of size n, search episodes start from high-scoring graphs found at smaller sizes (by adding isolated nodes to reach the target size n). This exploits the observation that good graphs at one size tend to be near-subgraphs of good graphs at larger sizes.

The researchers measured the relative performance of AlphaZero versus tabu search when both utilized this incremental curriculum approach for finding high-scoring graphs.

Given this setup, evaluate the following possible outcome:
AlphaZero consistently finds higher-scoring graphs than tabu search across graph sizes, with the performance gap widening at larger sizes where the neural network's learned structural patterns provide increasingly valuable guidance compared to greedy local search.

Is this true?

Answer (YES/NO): NO